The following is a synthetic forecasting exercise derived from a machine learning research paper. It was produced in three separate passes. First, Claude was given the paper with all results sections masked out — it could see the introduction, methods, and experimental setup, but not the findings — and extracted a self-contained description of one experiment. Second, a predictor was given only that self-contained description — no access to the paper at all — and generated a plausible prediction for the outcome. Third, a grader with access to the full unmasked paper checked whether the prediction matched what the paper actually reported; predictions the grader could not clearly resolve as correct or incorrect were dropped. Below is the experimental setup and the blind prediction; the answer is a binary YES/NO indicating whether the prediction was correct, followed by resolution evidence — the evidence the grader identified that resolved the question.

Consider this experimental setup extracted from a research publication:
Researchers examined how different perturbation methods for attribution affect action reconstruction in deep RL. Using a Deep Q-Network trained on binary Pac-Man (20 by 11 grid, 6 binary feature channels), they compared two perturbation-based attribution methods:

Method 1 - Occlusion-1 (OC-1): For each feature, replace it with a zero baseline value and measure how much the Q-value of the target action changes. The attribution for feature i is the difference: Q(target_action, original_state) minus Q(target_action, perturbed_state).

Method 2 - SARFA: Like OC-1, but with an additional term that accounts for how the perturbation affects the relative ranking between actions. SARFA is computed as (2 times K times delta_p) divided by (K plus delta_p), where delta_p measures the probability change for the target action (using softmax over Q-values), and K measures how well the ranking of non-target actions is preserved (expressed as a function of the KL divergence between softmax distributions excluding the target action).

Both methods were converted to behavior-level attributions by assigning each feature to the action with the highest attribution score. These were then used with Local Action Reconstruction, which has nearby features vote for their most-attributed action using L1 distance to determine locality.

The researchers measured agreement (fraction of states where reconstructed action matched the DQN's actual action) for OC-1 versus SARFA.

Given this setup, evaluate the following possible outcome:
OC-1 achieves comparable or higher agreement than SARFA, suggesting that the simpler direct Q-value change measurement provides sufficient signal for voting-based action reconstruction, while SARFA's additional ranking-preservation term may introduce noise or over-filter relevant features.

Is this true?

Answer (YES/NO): YES